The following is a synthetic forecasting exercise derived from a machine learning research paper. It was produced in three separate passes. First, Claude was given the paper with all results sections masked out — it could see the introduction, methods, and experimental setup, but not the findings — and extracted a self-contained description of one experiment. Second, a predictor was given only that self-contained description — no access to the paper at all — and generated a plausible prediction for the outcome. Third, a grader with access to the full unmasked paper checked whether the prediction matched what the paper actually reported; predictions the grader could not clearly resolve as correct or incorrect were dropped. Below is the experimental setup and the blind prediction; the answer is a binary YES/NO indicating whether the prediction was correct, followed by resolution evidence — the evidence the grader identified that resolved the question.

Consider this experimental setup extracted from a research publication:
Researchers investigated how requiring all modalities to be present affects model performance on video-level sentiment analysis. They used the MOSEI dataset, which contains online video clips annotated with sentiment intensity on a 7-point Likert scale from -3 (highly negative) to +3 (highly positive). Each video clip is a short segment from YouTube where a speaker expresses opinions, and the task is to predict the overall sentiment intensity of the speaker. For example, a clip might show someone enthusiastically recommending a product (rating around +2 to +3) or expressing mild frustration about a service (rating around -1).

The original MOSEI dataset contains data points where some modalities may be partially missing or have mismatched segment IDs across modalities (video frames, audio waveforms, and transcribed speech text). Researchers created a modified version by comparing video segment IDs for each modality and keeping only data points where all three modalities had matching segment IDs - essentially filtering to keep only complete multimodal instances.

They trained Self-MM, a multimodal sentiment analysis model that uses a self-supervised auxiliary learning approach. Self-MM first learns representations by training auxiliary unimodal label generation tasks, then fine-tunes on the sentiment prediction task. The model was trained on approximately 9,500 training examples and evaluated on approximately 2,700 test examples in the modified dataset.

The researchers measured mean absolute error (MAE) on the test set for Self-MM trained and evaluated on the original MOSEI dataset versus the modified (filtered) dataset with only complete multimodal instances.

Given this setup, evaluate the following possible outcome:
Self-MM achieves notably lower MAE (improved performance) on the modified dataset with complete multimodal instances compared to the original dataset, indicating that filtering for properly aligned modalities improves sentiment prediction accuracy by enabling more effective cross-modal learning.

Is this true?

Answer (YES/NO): NO